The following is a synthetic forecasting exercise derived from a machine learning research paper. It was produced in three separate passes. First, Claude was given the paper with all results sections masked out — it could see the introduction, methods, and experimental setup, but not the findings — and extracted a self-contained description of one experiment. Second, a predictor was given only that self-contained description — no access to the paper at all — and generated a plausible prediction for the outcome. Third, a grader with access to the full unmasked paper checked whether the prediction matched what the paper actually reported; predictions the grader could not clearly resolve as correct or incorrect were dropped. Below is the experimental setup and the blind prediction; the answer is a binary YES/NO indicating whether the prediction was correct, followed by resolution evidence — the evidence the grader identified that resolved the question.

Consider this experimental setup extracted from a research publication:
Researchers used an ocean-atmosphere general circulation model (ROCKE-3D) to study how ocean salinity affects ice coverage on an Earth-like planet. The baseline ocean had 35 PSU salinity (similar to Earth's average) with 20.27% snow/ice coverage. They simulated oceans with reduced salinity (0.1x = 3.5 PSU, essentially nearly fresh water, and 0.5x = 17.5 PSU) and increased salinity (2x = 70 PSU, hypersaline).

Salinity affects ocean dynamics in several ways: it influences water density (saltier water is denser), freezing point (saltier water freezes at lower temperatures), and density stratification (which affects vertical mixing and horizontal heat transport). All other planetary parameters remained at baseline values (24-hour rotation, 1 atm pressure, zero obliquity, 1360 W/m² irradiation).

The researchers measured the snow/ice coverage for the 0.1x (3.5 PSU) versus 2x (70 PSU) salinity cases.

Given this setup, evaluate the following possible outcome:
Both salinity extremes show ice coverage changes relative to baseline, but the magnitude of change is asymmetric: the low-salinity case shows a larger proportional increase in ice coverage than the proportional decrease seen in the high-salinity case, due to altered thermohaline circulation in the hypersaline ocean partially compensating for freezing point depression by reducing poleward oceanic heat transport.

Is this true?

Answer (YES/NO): NO